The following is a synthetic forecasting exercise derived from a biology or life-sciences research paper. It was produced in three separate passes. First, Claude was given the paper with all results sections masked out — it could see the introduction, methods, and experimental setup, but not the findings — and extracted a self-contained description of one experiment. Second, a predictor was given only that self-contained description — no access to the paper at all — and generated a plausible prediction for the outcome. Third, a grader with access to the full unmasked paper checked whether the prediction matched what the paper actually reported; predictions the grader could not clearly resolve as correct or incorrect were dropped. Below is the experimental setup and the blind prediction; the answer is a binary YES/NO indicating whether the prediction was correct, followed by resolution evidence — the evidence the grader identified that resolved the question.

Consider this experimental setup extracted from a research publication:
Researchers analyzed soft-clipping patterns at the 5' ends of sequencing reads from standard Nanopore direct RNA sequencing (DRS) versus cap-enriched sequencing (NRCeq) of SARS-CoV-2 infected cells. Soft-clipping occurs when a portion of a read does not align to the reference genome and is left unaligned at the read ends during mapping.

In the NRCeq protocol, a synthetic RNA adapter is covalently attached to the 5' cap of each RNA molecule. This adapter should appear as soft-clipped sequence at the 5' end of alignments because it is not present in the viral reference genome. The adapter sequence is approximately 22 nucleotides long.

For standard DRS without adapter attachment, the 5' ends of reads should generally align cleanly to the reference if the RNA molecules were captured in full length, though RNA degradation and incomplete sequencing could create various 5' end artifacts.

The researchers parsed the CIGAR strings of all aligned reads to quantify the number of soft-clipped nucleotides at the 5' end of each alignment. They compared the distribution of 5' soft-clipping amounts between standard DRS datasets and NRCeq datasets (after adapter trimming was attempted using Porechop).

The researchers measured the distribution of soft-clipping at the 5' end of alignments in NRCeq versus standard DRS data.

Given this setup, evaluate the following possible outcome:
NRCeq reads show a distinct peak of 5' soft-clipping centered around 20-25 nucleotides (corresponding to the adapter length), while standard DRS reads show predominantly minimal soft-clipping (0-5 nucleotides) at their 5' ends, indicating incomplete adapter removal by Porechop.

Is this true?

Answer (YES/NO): NO